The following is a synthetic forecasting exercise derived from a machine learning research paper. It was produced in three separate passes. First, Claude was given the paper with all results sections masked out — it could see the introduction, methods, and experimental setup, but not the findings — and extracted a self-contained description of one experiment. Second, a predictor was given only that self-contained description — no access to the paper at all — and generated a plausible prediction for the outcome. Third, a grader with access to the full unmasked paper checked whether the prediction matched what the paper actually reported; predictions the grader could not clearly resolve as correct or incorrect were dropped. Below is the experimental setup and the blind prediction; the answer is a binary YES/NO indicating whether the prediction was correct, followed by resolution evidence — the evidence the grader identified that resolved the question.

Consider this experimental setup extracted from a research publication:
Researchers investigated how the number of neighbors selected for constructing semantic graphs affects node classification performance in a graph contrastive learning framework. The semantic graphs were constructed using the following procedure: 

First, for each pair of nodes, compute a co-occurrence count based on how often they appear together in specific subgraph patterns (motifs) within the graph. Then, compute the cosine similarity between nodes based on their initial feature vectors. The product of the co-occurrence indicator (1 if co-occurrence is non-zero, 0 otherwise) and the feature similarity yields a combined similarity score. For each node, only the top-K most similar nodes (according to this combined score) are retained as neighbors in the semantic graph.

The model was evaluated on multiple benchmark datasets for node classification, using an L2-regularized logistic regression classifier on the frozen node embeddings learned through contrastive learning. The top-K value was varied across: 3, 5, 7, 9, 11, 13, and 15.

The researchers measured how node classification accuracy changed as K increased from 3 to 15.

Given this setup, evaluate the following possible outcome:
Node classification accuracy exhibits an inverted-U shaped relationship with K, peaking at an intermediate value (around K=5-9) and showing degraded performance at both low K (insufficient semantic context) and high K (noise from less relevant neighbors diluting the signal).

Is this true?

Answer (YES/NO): NO